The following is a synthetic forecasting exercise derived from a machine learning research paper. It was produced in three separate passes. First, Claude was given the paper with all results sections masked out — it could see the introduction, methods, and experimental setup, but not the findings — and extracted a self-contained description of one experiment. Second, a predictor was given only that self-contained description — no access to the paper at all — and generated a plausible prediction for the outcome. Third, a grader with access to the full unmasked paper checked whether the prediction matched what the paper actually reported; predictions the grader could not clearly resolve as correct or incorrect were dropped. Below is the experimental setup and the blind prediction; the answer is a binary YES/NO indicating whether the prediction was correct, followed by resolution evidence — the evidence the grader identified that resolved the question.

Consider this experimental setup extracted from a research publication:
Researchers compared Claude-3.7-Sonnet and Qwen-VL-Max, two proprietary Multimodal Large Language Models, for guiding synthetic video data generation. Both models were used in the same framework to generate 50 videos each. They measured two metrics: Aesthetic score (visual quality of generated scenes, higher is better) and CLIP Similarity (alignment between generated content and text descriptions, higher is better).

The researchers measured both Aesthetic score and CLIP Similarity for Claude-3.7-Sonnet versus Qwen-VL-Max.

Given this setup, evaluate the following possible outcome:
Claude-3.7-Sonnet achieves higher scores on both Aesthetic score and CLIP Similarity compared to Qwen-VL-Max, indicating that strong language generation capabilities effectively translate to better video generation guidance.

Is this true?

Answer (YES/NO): NO